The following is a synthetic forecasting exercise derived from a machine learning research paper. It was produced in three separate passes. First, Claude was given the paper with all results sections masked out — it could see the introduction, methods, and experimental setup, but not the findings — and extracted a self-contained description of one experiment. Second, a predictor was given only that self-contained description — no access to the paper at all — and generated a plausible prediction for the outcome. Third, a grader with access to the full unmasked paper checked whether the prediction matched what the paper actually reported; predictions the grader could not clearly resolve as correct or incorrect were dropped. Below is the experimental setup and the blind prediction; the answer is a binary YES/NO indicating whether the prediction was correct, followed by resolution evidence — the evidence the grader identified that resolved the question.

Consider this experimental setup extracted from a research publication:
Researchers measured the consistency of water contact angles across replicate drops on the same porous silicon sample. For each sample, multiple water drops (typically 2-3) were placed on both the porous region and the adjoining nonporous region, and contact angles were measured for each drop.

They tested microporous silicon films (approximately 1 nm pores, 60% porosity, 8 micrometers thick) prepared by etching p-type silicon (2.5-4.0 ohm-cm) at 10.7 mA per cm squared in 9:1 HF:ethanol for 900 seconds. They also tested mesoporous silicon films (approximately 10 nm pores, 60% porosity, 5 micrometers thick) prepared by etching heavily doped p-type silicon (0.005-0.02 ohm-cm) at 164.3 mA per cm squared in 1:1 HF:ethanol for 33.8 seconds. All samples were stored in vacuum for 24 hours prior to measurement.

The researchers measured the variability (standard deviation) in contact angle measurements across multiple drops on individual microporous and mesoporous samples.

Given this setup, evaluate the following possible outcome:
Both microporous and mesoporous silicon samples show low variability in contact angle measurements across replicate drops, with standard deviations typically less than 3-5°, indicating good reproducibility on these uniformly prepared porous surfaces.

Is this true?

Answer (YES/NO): NO